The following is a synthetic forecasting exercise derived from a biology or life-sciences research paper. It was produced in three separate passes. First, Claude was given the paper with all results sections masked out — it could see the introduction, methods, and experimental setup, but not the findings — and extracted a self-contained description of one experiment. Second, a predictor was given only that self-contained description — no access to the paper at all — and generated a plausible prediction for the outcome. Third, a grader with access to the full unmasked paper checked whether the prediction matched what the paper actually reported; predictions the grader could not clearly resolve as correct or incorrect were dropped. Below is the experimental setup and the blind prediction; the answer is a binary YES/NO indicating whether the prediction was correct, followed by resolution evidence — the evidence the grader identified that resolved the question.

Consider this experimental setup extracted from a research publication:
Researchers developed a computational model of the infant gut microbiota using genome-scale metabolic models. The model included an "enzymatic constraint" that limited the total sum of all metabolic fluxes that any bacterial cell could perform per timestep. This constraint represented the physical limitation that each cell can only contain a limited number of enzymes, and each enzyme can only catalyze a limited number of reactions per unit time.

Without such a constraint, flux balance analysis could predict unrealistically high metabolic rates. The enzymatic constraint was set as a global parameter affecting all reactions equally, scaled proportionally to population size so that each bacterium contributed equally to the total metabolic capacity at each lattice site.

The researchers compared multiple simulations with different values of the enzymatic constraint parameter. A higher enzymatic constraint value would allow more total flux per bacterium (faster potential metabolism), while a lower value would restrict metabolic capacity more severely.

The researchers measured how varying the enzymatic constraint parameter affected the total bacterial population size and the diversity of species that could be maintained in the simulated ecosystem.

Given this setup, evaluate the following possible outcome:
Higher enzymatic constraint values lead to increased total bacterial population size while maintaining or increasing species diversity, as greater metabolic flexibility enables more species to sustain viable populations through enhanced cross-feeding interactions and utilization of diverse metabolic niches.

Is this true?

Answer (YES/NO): NO